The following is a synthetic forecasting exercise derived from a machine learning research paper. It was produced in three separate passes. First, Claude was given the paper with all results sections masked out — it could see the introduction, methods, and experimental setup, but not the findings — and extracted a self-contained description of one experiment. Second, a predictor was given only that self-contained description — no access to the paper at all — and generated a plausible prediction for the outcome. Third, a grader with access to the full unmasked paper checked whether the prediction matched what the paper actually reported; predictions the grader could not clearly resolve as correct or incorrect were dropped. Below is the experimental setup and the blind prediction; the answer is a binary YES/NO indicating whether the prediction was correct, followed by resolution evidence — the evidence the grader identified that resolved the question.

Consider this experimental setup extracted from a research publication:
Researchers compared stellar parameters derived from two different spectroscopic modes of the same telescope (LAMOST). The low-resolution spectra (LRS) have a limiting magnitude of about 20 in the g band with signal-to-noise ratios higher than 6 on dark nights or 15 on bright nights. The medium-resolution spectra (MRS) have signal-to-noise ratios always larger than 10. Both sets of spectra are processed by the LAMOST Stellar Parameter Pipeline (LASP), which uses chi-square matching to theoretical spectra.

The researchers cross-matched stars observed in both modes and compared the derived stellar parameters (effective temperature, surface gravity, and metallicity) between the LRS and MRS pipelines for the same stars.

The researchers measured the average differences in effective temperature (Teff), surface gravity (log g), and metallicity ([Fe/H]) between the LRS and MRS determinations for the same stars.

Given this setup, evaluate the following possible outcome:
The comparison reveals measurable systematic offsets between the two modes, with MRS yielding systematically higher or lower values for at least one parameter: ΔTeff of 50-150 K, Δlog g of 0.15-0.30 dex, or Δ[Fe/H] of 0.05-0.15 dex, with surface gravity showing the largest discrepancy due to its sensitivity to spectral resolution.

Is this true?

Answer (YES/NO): NO